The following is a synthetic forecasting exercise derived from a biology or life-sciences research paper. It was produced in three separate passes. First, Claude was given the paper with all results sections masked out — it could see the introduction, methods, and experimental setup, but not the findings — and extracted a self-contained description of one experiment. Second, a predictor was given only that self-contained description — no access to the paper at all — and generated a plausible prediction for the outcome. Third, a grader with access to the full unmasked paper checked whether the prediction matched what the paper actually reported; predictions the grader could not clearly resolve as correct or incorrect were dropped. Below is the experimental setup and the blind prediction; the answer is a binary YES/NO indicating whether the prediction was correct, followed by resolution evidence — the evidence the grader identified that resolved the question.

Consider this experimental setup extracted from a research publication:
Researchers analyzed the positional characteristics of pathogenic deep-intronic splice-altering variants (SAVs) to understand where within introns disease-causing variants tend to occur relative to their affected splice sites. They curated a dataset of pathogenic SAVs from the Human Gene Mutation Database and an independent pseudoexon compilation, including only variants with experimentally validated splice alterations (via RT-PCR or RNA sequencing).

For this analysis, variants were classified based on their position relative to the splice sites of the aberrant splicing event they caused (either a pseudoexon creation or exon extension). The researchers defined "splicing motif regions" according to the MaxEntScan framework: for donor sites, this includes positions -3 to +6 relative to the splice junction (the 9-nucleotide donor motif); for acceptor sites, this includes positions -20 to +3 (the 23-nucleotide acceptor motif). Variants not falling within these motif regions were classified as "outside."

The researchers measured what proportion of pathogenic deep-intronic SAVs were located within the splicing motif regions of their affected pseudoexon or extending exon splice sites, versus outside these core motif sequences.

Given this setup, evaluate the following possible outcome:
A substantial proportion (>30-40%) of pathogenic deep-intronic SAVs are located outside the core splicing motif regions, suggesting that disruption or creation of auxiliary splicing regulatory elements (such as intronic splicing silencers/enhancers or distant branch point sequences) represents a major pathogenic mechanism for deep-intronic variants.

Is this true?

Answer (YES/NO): NO